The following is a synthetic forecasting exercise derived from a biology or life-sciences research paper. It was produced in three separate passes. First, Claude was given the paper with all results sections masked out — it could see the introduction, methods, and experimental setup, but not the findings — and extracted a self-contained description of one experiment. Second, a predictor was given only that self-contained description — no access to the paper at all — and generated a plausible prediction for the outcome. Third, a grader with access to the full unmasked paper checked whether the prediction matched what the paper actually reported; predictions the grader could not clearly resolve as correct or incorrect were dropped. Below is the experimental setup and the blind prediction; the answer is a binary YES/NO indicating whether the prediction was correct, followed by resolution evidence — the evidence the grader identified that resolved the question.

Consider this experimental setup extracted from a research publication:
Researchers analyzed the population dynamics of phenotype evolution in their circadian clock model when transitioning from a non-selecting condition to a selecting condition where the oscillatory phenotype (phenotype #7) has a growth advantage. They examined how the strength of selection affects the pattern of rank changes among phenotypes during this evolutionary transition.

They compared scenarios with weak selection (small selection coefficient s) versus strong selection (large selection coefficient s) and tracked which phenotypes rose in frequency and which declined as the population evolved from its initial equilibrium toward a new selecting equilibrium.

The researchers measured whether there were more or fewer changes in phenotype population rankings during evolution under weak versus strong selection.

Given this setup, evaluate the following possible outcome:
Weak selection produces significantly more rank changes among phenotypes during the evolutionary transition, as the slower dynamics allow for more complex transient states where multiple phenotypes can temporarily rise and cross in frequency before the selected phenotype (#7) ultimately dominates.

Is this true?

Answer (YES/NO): YES